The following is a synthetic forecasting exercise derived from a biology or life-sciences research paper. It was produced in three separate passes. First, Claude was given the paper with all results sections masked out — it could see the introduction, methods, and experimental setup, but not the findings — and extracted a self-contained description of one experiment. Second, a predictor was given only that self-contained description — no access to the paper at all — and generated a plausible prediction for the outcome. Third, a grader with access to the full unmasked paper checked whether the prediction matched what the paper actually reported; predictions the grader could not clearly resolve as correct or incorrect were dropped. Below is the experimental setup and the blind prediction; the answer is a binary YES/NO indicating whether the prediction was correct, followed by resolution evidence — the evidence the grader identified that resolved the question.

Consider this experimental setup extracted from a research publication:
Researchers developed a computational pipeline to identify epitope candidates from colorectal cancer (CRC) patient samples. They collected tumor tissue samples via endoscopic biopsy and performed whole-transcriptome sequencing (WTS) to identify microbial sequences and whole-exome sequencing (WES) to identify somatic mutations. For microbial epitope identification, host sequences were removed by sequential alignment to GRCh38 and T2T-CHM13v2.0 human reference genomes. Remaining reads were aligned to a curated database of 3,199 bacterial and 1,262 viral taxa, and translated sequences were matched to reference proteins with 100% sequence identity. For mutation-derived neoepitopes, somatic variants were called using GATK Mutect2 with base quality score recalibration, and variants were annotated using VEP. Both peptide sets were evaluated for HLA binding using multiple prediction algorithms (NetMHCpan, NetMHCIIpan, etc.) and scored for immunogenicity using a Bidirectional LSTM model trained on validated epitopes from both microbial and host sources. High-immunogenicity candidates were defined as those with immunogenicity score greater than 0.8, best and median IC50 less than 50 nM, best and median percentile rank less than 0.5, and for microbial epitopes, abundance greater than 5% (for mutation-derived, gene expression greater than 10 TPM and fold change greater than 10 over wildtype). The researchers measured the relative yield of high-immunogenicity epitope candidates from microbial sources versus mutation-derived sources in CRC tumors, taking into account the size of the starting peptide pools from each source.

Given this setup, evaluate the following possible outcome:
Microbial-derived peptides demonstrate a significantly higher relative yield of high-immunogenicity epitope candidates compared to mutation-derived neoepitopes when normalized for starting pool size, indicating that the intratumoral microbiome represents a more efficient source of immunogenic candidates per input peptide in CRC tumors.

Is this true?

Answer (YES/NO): YES